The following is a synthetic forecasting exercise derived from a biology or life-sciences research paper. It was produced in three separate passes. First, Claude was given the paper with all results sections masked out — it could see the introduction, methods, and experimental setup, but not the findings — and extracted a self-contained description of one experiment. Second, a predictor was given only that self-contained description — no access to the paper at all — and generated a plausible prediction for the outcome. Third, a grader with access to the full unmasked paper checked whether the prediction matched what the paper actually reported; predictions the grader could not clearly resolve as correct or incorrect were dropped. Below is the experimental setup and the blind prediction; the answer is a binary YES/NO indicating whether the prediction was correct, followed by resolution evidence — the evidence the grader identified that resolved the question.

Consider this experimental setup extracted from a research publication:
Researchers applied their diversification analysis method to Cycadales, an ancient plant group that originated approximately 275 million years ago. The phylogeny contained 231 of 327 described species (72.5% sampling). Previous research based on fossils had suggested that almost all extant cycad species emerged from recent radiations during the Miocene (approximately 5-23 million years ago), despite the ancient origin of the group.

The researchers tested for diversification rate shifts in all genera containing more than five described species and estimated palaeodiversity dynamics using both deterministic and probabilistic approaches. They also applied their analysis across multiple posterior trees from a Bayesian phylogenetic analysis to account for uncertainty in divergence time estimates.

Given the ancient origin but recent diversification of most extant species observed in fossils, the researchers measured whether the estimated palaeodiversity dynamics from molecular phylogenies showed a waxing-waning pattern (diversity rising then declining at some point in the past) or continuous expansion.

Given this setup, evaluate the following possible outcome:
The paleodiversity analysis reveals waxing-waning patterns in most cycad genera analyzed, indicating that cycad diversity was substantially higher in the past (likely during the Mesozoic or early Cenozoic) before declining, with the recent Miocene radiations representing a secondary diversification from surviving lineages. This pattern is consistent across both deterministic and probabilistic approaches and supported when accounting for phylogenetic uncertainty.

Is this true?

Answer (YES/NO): NO